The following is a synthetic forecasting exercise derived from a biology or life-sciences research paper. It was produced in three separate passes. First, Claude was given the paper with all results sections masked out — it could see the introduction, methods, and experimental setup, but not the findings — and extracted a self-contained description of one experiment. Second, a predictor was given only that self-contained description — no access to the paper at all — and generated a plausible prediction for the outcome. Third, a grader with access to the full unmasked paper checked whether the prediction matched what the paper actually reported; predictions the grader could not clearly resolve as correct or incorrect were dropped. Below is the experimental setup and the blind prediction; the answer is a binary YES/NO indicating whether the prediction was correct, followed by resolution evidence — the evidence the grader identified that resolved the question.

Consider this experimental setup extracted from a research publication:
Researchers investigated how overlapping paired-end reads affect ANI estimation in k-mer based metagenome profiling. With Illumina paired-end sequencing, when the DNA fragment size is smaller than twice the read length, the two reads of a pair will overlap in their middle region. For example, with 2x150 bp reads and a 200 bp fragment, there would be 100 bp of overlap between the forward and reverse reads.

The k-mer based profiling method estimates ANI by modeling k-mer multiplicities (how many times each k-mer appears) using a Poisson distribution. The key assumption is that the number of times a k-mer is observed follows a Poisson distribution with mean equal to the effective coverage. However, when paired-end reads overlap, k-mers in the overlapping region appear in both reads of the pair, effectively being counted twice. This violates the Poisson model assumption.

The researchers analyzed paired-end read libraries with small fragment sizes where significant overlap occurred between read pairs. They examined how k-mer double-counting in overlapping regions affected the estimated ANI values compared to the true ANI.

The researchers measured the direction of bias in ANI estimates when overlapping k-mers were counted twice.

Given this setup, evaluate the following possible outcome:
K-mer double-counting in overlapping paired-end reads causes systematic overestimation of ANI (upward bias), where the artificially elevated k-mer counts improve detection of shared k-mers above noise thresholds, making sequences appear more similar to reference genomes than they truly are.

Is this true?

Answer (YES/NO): NO